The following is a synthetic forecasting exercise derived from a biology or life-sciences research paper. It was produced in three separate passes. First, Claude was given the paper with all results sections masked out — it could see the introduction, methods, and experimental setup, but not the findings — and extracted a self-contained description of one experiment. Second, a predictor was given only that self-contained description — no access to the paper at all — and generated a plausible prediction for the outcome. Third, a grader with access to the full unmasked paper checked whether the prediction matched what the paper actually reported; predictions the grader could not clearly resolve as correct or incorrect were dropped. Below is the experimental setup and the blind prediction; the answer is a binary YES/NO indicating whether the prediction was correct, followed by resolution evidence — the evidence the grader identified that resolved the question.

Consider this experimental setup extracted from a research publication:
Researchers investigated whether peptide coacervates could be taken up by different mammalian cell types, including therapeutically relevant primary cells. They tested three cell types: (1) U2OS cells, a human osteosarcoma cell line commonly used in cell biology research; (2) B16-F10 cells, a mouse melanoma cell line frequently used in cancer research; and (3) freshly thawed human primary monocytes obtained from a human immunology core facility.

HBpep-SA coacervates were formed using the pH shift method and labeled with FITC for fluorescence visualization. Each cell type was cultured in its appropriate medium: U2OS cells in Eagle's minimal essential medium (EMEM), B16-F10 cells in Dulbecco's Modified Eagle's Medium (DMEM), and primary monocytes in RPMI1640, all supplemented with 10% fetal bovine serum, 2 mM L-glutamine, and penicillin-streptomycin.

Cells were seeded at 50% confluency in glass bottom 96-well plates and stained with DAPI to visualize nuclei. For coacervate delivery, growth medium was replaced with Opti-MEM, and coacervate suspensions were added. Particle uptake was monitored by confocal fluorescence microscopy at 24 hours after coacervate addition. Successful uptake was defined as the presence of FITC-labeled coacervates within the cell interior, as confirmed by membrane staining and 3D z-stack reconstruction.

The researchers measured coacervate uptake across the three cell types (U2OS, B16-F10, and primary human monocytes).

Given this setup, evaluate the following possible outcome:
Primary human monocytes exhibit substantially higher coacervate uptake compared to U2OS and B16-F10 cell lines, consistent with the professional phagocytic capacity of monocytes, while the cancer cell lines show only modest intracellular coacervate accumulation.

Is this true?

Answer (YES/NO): NO